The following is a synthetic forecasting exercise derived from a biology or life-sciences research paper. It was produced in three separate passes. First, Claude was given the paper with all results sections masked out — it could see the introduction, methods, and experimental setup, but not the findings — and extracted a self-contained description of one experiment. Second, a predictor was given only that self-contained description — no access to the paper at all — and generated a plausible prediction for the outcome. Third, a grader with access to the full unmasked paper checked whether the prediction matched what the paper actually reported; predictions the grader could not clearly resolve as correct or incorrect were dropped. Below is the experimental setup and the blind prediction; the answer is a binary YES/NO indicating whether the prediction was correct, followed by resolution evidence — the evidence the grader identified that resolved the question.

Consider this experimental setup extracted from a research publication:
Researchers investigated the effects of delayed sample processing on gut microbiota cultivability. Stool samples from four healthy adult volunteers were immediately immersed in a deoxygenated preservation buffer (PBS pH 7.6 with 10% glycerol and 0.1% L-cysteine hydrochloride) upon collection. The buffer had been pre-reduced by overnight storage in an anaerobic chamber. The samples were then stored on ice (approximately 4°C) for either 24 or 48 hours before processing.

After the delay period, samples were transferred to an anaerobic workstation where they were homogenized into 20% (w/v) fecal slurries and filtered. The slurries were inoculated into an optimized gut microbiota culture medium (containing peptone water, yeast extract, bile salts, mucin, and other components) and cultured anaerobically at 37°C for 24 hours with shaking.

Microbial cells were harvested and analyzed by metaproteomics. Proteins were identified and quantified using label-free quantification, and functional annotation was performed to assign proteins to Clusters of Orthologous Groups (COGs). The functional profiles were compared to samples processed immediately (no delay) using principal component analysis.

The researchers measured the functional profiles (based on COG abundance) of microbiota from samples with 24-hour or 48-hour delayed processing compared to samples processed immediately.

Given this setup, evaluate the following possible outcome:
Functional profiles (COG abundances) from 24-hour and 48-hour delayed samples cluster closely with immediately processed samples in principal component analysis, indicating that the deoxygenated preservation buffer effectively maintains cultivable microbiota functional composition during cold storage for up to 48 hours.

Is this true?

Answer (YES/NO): NO